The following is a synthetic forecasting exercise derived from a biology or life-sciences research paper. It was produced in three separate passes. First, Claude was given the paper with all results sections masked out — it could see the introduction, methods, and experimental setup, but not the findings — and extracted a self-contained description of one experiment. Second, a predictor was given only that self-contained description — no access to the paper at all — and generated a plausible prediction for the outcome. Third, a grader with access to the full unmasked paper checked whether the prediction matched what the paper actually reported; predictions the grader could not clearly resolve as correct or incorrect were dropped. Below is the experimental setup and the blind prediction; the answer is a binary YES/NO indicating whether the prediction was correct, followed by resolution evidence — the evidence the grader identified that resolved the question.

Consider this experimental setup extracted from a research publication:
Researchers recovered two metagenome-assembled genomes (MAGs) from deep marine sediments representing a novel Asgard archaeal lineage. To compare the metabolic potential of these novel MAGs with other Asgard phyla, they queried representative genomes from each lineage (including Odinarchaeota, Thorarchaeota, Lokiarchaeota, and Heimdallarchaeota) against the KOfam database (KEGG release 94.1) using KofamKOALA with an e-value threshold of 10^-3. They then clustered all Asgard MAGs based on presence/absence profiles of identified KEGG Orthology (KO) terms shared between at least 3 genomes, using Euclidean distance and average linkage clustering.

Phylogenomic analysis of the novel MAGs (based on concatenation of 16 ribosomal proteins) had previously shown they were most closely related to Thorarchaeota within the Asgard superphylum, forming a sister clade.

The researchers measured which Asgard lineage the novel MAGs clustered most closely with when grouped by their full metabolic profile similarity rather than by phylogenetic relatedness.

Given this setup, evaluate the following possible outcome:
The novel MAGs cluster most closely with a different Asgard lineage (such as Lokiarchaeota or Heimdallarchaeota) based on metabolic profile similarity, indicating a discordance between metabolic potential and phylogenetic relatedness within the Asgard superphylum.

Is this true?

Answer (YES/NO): NO